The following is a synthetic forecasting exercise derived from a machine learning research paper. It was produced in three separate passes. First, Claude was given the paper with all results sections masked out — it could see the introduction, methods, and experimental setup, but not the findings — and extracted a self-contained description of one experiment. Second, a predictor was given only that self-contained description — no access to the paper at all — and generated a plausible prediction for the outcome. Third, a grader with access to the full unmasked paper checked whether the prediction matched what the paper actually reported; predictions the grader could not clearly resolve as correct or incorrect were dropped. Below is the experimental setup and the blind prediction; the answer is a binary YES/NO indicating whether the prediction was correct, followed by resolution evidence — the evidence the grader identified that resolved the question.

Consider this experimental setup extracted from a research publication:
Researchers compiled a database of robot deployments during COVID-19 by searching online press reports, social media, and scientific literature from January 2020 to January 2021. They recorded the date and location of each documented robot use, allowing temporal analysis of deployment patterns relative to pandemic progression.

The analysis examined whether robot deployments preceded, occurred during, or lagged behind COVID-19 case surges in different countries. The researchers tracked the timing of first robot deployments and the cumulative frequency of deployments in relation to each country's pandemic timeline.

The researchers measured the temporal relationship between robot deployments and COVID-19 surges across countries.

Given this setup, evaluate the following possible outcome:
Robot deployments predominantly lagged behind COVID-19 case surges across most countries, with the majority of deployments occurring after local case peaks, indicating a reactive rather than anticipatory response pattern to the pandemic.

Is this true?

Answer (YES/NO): NO